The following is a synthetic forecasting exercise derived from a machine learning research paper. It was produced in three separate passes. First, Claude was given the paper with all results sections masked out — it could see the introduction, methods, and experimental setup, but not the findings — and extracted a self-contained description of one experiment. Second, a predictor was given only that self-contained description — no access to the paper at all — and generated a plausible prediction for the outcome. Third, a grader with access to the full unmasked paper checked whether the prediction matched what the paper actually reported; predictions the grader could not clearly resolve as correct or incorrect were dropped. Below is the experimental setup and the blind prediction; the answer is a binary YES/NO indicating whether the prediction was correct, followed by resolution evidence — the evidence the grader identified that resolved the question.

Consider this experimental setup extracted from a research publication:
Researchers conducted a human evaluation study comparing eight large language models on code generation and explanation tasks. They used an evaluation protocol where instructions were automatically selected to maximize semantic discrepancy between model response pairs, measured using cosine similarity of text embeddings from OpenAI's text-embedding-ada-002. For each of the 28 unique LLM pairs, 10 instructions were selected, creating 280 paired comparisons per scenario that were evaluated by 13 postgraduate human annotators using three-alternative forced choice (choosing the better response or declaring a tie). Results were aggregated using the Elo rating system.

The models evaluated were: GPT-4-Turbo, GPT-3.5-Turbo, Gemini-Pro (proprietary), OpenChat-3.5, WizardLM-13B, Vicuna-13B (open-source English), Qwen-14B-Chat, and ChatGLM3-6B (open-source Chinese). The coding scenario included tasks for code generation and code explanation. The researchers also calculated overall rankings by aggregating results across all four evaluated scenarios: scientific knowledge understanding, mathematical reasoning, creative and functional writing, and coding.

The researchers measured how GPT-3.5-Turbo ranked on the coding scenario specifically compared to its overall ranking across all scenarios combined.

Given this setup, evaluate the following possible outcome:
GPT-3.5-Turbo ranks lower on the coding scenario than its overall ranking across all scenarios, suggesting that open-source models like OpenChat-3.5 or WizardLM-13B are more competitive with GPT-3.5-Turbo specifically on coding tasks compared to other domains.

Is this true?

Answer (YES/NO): NO